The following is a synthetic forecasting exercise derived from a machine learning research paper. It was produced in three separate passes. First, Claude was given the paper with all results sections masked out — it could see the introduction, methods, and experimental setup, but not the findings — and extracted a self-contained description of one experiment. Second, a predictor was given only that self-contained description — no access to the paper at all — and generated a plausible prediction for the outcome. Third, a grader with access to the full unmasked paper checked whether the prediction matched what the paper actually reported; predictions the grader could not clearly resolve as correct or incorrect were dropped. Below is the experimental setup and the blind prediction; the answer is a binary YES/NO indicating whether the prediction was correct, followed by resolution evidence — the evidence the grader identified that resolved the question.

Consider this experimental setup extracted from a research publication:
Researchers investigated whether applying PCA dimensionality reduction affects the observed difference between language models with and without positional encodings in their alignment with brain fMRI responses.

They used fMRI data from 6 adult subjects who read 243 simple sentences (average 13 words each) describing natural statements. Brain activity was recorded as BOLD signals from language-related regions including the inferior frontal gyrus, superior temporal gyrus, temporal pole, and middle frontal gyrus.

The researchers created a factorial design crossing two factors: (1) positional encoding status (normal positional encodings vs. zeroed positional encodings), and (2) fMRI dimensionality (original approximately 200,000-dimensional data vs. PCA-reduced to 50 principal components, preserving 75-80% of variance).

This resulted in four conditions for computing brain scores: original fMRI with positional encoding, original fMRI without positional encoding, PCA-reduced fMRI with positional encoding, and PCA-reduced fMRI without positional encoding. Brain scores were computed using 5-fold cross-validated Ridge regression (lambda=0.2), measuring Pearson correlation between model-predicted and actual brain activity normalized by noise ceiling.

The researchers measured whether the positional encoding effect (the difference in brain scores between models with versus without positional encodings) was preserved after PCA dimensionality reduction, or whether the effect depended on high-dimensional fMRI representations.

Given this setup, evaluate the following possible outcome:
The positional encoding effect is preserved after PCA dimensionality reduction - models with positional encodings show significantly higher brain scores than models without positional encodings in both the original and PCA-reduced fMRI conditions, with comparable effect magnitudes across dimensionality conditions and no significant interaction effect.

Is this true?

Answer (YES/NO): NO